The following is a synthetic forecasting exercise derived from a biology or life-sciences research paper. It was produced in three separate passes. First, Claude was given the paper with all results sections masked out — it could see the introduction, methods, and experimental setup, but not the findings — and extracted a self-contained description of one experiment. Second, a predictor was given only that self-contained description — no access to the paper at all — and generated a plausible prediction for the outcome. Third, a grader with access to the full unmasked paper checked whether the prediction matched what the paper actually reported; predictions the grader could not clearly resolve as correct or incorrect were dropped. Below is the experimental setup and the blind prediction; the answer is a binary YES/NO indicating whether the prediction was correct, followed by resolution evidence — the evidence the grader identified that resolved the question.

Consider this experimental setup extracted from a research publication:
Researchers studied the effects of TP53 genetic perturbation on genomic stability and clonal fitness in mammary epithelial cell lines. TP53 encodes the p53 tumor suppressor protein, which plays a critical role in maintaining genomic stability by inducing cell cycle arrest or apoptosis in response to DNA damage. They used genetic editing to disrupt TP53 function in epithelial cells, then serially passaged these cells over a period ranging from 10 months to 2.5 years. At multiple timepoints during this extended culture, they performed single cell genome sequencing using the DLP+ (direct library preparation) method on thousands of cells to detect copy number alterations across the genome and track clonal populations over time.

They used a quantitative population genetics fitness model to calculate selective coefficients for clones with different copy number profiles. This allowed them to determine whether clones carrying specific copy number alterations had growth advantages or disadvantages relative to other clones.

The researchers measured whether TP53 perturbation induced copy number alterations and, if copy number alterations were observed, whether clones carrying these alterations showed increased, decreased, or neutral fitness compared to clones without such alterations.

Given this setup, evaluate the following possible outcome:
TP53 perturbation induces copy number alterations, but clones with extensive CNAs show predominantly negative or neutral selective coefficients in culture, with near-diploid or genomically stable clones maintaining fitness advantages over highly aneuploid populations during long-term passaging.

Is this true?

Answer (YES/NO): NO